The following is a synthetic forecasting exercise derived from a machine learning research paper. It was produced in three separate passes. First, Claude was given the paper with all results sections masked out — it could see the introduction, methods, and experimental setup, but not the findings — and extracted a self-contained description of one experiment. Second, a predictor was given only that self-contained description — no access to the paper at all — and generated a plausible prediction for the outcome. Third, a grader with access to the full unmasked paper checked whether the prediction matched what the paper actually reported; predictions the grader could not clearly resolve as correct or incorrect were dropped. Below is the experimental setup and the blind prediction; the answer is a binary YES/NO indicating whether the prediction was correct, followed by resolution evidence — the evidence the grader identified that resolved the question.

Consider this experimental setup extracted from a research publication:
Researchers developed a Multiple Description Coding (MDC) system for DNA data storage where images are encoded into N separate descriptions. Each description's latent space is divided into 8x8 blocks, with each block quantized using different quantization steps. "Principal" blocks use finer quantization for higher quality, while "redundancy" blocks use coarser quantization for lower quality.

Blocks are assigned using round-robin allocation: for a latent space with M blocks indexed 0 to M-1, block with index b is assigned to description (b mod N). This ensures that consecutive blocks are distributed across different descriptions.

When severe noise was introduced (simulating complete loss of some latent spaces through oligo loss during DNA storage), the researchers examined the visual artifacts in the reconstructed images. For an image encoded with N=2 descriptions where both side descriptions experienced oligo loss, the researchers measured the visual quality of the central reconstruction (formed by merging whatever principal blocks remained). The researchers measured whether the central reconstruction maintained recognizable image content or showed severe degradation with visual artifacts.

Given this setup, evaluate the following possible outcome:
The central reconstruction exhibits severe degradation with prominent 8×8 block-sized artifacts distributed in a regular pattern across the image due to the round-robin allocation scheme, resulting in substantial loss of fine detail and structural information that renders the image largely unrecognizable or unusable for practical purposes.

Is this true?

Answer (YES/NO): NO